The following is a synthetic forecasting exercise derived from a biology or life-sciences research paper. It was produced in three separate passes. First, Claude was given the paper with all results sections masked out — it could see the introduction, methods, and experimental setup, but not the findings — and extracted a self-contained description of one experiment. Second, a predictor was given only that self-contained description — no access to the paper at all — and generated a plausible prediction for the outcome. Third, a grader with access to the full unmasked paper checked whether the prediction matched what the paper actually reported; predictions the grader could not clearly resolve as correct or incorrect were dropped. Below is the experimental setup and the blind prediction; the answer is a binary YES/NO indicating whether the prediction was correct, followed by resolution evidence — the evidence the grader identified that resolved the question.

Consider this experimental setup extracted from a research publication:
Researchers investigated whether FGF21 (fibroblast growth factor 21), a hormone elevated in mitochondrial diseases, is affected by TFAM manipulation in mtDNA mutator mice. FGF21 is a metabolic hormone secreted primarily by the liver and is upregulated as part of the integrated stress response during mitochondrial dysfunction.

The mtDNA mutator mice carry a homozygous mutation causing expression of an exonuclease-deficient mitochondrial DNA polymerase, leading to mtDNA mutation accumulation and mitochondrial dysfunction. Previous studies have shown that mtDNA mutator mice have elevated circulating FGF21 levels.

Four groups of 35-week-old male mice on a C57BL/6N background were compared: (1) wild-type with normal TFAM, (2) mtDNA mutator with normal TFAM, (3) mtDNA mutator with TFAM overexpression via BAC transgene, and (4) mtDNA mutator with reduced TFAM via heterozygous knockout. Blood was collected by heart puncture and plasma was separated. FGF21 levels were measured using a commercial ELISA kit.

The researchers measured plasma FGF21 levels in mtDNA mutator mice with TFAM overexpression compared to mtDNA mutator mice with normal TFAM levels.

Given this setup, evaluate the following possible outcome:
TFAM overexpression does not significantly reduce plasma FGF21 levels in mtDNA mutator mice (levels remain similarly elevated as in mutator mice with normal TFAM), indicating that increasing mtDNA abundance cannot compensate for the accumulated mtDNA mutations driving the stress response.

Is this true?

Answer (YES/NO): NO